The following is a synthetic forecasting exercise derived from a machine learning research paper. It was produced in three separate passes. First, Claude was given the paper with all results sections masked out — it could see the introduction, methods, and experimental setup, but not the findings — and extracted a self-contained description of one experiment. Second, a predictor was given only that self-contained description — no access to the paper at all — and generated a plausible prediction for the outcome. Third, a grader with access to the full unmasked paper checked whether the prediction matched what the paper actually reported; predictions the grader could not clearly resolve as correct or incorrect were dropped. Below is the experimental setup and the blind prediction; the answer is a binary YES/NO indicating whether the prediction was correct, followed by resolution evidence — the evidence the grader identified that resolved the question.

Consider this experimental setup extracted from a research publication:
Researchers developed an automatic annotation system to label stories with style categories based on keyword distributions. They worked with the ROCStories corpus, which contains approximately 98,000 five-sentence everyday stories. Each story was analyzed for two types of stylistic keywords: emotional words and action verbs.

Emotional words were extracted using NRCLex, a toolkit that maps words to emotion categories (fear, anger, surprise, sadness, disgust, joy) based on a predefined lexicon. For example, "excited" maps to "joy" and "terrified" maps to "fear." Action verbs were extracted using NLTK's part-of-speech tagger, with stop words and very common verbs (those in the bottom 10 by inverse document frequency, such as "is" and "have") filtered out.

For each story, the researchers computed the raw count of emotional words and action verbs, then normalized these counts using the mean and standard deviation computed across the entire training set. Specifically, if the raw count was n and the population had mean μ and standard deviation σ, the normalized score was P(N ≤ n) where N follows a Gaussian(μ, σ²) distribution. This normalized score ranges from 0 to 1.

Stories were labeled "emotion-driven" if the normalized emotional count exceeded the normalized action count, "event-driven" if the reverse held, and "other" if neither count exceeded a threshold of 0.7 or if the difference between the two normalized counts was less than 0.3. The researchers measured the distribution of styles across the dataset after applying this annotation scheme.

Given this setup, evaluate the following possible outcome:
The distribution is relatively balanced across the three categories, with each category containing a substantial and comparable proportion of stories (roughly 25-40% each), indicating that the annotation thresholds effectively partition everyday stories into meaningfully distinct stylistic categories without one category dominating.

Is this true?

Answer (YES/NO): NO